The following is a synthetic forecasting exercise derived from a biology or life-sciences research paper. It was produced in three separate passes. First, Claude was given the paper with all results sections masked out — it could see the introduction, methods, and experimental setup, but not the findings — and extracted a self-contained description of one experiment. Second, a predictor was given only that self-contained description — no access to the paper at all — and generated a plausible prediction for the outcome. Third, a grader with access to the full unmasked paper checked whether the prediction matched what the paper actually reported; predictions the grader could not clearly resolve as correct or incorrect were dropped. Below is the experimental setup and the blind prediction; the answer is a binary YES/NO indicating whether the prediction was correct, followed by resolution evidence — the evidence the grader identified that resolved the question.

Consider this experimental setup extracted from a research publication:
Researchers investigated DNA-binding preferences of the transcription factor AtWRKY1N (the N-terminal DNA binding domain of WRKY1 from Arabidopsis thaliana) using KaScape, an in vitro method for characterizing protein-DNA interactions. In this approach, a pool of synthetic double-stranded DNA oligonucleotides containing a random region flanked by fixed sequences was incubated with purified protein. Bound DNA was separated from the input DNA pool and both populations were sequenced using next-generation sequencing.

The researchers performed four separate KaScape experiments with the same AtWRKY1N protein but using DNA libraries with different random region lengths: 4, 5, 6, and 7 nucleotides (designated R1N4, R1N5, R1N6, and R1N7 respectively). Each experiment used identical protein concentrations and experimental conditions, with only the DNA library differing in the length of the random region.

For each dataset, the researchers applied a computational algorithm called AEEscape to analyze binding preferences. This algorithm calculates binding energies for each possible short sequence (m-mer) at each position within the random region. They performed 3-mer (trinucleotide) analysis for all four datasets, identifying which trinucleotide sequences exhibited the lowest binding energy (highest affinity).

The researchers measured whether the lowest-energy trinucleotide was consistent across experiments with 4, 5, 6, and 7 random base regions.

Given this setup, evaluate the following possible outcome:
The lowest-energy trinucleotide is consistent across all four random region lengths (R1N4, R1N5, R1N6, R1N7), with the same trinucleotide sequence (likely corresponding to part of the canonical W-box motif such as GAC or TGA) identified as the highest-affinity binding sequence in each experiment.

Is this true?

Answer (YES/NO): YES